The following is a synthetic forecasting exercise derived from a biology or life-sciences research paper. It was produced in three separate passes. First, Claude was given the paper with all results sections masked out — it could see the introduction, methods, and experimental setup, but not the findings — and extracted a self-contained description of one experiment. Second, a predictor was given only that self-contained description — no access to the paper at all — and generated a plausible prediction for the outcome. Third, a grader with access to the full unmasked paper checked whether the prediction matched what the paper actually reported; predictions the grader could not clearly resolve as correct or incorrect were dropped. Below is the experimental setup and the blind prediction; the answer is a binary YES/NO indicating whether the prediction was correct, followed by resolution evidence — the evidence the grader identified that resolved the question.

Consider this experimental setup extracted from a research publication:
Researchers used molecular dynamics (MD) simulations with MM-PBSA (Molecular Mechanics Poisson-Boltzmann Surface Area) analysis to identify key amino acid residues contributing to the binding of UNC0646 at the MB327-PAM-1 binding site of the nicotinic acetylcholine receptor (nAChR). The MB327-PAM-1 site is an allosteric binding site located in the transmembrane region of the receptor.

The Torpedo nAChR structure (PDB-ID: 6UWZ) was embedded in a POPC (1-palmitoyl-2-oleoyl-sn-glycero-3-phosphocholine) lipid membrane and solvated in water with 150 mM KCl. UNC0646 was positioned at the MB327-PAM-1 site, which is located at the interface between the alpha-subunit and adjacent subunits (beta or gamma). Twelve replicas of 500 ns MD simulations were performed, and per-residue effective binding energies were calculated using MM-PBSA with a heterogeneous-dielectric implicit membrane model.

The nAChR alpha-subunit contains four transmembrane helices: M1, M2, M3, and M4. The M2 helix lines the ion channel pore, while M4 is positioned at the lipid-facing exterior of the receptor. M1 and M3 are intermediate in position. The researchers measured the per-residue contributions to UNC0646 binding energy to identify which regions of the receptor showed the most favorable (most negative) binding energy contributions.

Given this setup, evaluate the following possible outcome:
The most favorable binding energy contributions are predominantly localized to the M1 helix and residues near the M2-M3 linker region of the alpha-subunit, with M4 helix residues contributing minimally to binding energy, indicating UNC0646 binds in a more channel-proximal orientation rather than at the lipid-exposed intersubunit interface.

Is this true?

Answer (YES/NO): NO